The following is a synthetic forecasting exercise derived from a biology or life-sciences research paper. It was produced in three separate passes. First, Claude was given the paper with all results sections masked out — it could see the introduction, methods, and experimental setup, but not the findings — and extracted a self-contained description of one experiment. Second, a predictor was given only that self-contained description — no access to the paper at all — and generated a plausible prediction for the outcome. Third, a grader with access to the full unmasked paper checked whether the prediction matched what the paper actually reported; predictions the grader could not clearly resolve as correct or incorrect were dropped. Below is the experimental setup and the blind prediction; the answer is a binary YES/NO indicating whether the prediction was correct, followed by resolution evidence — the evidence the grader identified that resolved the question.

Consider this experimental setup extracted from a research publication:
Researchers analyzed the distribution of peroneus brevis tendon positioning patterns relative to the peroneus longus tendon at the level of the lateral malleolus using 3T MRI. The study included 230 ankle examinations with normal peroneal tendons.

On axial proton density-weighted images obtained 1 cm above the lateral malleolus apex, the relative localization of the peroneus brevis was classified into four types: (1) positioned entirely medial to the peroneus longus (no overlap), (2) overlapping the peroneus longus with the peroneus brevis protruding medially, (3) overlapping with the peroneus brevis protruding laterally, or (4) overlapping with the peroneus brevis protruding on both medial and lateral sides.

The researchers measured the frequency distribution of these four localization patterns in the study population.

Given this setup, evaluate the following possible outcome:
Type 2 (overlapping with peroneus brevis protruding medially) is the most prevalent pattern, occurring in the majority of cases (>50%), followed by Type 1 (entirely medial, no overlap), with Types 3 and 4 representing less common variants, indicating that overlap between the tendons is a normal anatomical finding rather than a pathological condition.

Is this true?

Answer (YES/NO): YES